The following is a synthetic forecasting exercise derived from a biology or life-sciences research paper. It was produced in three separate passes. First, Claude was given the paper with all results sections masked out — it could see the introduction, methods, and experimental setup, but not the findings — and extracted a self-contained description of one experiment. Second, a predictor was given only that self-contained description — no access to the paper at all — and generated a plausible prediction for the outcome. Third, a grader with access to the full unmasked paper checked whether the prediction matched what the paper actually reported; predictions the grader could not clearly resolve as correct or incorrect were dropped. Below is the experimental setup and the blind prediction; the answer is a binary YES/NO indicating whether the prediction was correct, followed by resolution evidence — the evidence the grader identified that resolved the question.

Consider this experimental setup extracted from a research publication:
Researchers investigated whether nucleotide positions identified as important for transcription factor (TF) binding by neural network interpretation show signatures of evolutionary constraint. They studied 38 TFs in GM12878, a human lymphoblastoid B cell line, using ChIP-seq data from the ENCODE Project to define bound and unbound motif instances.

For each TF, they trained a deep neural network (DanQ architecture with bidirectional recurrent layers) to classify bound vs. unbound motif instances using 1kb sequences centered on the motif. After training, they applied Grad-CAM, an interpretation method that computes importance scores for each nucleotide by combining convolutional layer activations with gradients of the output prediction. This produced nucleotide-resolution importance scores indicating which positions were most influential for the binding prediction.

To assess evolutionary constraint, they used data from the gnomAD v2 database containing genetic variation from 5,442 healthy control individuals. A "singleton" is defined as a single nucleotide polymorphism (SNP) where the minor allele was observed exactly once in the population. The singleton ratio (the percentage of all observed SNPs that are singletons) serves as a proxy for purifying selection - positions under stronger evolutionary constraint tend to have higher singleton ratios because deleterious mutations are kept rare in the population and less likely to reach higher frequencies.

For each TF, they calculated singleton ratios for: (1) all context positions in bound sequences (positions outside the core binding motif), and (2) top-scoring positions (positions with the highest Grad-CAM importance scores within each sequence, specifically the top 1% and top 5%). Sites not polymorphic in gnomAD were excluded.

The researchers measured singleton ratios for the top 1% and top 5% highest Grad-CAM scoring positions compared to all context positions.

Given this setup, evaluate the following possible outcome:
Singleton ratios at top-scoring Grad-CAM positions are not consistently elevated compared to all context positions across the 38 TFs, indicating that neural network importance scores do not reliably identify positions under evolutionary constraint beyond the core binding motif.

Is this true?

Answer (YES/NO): NO